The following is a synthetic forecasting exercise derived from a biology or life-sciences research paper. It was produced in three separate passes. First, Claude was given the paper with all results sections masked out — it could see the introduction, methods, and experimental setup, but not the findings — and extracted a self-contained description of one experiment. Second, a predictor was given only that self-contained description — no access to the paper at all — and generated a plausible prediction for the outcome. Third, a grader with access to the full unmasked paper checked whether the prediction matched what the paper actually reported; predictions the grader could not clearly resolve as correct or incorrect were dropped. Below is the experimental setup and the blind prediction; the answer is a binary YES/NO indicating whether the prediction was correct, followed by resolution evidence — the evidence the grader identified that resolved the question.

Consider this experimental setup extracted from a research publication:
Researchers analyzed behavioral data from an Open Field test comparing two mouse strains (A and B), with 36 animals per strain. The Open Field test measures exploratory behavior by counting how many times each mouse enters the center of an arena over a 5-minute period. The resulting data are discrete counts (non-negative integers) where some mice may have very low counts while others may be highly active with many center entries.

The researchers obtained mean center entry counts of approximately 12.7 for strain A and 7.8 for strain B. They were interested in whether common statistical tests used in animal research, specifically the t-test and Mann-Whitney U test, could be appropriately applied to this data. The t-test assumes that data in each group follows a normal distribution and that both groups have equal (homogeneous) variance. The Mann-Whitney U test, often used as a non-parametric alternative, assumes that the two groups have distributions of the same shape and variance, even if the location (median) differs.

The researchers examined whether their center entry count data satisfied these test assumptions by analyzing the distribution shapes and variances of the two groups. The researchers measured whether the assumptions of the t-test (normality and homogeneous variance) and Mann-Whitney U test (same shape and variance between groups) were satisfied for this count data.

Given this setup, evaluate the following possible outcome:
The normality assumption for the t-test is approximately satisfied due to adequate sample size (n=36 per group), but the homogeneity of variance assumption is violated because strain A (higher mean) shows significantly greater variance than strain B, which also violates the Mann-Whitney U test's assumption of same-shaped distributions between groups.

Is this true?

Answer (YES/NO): NO